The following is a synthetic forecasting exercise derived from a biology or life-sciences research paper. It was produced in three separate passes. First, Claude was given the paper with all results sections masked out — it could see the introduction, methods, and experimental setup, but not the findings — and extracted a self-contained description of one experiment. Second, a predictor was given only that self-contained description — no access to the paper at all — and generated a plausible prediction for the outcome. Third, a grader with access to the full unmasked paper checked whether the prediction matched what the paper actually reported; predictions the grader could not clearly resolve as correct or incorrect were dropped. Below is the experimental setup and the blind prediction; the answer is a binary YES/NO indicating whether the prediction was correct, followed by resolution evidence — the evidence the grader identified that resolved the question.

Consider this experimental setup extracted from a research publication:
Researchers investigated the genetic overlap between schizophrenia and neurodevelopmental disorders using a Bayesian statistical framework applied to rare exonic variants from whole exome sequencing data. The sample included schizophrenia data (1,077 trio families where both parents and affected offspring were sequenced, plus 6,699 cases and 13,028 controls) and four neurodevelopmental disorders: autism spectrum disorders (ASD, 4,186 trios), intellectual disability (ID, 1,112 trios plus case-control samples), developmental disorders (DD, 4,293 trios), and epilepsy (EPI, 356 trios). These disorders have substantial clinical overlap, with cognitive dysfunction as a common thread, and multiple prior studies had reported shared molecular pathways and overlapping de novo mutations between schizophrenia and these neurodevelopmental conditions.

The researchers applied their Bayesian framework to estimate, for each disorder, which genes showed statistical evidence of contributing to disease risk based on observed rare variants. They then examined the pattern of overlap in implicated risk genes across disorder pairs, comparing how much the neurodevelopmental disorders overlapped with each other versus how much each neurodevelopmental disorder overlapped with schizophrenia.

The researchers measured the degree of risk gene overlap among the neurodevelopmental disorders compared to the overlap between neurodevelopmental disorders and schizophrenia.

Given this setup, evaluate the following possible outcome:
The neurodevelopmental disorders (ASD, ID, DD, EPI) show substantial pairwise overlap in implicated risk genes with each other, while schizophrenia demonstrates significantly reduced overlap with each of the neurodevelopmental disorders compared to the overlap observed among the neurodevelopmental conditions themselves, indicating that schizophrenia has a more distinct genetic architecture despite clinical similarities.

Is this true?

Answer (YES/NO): YES